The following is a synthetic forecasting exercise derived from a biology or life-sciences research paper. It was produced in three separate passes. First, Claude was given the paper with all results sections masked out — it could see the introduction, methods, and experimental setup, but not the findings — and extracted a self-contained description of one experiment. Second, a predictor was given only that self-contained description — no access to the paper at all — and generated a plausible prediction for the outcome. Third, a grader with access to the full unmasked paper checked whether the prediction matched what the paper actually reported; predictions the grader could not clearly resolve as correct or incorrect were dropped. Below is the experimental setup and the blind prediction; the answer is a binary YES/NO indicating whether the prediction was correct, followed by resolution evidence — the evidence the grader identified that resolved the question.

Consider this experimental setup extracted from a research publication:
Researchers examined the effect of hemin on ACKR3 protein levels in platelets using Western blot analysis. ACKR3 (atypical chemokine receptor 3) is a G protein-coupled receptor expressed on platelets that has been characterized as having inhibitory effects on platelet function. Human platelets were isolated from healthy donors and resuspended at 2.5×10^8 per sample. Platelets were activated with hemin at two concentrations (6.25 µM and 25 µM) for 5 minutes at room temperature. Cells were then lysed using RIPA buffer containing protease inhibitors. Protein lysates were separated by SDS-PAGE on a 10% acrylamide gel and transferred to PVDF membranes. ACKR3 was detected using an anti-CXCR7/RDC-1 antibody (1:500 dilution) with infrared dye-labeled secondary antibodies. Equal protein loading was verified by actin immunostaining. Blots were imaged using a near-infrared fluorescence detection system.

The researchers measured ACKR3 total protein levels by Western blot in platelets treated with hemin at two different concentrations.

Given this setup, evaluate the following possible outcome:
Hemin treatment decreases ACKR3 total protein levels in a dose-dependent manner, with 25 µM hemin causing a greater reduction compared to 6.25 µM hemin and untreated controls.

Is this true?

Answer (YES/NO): NO